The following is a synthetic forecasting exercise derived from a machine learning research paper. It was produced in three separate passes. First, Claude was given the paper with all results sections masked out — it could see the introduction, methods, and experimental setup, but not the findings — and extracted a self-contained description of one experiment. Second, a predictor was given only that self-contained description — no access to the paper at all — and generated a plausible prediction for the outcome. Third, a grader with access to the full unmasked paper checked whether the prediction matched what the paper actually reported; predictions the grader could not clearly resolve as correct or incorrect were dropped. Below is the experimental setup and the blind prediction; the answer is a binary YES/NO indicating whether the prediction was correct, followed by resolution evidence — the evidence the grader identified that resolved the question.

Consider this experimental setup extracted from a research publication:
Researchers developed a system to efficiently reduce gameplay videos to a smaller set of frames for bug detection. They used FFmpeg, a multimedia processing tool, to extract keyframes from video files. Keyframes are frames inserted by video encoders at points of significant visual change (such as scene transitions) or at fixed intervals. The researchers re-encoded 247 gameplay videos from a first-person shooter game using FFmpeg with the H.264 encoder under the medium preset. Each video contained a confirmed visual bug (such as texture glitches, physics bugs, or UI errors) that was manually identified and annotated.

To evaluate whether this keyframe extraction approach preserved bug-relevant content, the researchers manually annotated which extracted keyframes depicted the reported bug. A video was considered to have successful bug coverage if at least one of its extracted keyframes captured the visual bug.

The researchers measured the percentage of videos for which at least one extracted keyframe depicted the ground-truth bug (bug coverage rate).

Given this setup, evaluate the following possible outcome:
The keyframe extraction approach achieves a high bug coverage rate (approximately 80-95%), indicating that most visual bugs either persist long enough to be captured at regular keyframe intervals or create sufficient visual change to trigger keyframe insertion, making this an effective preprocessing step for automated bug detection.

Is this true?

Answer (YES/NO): NO